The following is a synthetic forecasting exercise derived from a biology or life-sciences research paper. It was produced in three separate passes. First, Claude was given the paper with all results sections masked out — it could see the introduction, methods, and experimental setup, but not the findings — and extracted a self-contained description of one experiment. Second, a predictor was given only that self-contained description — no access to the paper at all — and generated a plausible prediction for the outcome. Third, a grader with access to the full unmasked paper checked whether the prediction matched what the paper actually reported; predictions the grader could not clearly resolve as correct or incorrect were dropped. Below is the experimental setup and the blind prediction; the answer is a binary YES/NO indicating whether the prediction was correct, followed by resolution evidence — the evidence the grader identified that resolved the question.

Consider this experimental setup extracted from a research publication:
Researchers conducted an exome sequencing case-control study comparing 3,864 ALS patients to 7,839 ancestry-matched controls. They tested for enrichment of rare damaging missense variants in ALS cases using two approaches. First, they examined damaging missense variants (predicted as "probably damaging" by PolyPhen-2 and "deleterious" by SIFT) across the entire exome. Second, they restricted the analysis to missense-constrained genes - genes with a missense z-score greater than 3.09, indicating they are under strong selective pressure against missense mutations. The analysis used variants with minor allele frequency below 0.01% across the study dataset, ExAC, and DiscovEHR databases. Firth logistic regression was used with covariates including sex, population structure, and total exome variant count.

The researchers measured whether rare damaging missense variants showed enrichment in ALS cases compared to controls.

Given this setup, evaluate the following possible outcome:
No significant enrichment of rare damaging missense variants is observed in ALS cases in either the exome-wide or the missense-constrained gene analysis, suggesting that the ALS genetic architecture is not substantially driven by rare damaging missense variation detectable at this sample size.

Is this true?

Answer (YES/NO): NO